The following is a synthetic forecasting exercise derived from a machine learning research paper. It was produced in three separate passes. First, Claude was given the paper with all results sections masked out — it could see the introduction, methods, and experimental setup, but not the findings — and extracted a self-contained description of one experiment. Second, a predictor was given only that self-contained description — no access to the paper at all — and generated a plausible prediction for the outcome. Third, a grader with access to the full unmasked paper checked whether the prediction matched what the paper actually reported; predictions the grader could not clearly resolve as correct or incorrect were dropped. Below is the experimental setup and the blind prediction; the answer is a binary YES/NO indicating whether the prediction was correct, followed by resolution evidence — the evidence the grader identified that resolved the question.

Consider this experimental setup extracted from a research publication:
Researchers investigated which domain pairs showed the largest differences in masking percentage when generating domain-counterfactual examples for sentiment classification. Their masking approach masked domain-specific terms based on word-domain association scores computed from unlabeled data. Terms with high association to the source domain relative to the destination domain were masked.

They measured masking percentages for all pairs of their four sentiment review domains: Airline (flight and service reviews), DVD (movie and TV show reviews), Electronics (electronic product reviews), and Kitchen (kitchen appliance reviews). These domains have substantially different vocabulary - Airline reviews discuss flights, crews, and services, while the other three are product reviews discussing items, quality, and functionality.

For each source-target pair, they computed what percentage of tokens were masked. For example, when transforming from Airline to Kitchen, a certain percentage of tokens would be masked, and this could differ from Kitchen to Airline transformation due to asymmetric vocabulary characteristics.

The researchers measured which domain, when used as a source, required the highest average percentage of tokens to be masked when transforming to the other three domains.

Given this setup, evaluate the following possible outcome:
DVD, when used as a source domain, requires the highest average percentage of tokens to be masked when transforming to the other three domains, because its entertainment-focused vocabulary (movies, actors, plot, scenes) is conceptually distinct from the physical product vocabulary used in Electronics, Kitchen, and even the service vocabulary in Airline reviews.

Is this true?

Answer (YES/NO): NO